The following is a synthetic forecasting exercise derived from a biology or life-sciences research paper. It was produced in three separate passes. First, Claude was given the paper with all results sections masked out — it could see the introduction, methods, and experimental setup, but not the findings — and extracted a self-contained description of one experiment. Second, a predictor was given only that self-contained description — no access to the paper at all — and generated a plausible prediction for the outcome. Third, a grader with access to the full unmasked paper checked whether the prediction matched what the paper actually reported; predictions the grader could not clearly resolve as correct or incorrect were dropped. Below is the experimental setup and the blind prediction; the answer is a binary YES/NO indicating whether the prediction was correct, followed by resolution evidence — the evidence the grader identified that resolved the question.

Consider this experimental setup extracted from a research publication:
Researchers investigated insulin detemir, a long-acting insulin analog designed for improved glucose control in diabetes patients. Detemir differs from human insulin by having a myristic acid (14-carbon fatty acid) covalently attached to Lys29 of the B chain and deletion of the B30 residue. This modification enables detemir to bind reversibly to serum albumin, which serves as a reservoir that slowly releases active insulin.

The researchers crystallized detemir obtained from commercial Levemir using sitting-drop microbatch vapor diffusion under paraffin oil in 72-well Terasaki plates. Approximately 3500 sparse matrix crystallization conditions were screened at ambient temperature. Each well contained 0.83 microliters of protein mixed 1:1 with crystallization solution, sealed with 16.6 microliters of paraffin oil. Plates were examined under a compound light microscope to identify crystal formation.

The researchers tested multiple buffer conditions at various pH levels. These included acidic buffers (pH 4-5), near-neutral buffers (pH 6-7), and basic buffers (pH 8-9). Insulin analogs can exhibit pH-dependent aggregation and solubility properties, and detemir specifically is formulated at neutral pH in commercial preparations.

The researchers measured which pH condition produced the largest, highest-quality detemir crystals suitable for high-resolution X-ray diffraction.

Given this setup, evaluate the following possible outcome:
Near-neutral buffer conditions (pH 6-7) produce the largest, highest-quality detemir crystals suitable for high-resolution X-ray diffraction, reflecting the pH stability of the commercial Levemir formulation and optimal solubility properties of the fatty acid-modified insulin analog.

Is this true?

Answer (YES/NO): NO